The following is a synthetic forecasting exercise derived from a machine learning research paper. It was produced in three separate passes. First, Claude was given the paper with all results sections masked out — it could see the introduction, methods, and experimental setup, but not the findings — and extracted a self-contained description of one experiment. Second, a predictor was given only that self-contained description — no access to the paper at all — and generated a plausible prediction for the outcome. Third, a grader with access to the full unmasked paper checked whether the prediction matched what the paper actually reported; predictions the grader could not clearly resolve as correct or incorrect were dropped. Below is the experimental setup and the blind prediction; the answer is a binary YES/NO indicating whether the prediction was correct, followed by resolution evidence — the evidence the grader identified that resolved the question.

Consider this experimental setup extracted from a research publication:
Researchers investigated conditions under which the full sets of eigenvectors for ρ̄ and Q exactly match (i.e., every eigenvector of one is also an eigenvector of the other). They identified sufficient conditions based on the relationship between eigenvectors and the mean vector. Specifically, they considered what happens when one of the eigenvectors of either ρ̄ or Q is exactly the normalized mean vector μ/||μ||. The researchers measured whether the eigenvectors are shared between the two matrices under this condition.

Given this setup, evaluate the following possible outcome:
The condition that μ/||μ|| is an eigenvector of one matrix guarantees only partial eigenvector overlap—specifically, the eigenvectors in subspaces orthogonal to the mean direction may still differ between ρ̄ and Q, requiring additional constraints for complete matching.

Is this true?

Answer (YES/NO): NO